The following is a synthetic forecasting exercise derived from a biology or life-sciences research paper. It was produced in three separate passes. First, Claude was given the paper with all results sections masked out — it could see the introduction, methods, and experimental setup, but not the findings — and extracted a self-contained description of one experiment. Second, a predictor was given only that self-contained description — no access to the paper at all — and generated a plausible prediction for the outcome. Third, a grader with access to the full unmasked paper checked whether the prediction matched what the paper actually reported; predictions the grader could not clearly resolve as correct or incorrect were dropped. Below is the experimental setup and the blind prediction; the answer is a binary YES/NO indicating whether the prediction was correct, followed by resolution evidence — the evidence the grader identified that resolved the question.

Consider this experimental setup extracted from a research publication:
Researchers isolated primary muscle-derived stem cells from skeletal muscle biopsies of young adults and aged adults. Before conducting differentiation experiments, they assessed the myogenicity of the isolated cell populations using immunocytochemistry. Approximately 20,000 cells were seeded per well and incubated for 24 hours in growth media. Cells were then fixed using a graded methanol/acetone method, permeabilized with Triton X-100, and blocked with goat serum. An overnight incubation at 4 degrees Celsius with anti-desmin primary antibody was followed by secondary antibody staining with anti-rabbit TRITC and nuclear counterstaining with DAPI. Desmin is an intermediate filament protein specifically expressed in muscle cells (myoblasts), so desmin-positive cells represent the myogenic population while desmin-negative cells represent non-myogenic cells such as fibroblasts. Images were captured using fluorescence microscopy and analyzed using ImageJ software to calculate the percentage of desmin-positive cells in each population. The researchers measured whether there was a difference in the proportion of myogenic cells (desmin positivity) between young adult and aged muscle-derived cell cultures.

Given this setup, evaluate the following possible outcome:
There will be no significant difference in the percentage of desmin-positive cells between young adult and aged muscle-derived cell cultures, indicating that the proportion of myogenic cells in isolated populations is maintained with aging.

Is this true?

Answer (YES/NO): YES